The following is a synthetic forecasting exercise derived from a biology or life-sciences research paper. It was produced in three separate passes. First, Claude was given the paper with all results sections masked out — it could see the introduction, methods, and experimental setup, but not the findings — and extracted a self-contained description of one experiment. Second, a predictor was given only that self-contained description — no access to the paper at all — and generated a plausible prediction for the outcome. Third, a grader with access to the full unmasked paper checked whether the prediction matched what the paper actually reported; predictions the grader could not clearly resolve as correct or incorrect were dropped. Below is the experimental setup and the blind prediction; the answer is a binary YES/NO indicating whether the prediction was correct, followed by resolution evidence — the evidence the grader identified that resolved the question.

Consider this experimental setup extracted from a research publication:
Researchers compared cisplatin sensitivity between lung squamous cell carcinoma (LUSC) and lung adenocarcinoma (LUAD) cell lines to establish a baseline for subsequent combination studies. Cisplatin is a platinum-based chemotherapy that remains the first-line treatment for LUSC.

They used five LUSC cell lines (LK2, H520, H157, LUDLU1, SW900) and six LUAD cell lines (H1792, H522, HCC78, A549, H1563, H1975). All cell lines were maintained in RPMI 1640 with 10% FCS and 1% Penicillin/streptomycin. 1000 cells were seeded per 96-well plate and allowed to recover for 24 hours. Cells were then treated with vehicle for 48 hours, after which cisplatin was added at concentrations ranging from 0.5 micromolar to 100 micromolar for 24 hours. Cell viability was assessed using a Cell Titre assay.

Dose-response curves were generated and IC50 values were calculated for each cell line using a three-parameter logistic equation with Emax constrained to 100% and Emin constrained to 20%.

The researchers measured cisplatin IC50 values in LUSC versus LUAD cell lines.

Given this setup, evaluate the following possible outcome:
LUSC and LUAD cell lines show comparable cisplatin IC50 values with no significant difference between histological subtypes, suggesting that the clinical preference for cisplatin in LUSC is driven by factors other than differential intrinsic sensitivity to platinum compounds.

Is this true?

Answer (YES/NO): YES